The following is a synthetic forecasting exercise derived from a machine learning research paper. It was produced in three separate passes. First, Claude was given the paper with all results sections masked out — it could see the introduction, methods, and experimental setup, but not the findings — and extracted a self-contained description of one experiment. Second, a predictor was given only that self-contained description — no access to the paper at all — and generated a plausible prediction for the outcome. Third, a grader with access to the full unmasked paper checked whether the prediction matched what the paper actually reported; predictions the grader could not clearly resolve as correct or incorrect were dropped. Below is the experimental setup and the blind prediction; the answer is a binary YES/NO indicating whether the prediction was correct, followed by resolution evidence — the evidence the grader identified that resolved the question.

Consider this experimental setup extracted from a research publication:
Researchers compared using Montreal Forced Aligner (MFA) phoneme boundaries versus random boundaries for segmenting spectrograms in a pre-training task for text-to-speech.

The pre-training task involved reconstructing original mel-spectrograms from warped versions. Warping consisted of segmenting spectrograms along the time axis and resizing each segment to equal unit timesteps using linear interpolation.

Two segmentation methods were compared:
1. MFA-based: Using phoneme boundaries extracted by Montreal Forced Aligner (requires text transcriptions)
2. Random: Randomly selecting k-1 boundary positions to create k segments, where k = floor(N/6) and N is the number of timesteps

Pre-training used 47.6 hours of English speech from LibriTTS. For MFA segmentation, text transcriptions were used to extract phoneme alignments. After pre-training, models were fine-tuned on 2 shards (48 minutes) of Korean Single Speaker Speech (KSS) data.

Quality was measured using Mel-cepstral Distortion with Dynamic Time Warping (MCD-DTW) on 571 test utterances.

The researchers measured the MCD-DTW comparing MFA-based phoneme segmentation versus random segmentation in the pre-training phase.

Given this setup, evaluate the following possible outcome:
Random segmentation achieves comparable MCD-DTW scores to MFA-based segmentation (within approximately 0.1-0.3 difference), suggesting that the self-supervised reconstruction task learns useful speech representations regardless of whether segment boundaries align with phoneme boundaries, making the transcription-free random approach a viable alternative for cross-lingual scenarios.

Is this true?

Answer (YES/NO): NO